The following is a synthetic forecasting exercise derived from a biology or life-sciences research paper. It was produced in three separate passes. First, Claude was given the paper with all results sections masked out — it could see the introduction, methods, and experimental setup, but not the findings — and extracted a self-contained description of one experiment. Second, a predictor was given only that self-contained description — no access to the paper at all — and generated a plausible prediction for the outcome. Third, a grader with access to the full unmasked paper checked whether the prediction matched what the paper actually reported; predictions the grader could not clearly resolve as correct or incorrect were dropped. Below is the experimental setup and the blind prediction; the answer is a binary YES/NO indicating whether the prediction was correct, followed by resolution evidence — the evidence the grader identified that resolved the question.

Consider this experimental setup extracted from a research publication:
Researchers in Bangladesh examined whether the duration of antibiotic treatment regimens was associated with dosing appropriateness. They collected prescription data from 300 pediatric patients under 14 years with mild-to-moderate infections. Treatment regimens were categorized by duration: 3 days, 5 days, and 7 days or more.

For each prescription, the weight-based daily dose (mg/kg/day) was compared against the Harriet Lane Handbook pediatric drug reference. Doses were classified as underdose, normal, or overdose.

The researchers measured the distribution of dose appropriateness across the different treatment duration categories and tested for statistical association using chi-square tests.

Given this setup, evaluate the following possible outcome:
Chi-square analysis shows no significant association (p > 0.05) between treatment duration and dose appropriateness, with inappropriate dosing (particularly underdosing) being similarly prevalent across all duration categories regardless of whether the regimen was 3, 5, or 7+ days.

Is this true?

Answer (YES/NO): NO